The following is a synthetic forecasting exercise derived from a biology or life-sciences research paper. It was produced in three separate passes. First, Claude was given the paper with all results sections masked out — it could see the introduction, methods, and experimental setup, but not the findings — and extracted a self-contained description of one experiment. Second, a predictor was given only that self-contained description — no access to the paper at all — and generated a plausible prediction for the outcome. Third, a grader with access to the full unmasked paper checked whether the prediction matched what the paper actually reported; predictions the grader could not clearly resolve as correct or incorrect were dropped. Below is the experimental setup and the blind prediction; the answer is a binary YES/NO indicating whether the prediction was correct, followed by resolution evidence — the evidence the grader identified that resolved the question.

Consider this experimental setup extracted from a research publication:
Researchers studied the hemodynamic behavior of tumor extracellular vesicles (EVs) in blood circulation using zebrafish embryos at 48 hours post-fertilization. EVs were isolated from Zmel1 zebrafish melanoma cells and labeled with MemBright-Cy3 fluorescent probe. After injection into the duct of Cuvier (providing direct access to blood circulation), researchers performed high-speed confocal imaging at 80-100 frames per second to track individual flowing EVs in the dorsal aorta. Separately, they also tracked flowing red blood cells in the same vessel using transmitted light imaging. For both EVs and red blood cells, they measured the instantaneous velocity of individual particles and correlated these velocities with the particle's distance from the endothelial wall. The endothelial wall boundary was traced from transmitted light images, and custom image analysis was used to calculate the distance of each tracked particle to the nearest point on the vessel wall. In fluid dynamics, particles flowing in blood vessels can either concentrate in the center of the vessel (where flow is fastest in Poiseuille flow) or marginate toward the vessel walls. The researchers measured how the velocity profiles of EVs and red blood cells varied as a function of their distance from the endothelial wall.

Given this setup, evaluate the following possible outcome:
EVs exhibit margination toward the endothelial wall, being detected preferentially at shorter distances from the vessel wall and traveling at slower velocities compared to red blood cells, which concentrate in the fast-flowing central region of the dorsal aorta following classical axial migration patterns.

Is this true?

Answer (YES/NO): NO